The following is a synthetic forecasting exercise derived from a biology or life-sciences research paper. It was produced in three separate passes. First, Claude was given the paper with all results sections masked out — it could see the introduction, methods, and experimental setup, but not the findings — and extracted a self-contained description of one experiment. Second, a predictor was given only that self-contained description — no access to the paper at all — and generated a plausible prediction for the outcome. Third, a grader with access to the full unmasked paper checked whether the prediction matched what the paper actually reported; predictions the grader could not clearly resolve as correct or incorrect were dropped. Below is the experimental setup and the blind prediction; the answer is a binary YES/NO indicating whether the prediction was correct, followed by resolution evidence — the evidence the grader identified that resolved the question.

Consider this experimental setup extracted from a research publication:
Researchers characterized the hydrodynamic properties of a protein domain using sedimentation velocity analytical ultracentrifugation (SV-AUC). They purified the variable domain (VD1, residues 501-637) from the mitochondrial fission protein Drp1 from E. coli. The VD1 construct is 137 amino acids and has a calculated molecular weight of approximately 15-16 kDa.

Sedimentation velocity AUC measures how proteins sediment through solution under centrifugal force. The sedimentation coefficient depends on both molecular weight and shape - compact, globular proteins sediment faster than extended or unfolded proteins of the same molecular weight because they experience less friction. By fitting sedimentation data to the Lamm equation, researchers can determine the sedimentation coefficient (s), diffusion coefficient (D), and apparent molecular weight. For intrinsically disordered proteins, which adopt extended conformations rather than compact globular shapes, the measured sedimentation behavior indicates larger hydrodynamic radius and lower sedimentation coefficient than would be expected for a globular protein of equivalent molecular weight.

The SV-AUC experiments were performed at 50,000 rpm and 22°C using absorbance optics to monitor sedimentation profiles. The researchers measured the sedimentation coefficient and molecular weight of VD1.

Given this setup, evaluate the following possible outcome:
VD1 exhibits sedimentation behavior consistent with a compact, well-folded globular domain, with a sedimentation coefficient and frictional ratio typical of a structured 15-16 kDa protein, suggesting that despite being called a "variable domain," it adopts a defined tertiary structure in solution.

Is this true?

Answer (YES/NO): NO